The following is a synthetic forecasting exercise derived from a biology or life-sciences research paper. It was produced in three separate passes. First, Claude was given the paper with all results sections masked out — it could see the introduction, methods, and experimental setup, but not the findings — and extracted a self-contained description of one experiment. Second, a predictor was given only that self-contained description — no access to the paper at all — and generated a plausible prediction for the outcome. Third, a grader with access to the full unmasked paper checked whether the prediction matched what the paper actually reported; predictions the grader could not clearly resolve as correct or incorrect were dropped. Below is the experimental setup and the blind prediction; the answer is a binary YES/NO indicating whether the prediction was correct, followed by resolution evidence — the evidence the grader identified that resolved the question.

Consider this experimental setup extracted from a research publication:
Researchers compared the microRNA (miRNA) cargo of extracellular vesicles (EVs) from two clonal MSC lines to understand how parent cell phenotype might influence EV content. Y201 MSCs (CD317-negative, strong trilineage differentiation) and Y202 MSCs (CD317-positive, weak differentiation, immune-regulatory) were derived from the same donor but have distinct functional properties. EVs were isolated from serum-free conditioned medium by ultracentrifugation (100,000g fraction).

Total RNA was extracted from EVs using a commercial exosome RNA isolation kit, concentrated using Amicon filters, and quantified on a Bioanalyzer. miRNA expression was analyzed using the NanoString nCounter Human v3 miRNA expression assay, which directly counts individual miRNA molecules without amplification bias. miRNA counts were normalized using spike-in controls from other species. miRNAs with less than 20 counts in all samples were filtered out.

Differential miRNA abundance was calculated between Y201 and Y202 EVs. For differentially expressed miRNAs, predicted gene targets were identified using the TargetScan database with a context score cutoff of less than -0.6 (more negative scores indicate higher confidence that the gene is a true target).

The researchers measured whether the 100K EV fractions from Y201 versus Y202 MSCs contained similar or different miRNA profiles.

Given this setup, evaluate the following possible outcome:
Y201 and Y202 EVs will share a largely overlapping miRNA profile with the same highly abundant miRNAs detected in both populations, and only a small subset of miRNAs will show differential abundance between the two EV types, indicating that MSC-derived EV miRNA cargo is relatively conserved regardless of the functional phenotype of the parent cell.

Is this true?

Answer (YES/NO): NO